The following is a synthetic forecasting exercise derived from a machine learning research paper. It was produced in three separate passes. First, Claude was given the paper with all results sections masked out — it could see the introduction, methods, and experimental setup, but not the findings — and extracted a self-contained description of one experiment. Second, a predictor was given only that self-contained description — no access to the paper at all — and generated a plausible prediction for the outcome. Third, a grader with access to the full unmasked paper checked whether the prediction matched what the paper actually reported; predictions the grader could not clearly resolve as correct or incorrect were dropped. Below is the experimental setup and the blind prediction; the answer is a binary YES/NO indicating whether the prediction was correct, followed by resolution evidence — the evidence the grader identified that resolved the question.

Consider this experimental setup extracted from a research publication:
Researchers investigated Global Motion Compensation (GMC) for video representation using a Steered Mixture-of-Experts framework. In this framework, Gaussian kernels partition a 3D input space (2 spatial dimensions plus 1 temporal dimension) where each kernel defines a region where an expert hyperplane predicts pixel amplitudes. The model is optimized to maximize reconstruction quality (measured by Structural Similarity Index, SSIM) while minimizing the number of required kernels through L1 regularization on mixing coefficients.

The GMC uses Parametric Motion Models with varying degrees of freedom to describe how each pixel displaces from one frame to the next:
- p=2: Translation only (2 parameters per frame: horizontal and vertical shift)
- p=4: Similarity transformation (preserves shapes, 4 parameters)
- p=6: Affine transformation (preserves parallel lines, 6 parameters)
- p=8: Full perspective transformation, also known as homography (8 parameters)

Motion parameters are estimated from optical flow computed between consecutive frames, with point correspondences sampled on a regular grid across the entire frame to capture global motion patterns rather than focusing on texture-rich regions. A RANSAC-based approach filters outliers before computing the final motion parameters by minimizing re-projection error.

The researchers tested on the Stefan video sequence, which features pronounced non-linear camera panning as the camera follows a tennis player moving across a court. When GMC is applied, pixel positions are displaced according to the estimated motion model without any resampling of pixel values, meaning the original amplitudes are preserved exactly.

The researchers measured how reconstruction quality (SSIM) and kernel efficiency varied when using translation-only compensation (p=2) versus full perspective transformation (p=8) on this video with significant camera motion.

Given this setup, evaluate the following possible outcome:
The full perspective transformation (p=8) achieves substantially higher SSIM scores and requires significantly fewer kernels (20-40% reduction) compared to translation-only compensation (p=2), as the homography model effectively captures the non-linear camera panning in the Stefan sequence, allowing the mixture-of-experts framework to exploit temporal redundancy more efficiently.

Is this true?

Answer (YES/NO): NO